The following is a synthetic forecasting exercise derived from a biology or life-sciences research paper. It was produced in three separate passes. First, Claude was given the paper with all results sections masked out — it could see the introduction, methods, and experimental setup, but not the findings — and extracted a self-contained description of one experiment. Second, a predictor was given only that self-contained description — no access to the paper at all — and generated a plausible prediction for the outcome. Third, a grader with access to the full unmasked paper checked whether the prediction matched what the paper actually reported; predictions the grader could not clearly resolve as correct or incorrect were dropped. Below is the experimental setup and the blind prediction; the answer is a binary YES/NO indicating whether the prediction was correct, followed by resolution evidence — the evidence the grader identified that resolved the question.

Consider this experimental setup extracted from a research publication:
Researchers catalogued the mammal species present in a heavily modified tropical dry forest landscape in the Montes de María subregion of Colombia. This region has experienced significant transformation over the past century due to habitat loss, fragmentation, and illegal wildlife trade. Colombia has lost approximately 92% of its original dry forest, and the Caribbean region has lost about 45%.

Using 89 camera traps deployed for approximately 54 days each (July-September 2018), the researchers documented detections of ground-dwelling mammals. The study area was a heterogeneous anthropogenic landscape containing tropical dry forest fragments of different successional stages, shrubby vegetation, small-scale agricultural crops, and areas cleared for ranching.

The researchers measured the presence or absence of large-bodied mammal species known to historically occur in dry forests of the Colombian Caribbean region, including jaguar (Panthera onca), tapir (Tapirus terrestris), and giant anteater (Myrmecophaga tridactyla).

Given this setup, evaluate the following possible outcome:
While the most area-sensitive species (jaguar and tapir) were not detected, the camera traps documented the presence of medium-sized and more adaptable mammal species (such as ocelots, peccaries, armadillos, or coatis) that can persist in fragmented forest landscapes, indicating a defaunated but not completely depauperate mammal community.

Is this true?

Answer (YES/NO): YES